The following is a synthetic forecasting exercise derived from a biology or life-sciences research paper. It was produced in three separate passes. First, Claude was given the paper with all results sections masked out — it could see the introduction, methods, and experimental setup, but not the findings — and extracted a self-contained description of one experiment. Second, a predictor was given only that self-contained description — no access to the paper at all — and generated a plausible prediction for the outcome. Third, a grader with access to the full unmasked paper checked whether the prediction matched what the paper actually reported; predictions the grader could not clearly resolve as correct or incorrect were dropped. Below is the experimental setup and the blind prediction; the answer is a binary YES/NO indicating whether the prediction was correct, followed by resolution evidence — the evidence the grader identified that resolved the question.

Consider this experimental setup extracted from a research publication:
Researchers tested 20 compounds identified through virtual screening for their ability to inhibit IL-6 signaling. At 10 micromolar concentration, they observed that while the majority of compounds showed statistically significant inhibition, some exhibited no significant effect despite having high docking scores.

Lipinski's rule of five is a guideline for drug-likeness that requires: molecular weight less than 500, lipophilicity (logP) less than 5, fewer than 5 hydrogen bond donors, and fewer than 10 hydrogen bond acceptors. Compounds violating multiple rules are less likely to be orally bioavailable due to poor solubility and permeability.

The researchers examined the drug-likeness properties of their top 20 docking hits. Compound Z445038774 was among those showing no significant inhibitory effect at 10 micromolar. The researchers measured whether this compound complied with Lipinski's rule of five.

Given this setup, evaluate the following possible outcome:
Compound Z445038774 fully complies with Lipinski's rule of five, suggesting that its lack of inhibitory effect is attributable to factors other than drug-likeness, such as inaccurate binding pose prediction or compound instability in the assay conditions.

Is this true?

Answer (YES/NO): NO